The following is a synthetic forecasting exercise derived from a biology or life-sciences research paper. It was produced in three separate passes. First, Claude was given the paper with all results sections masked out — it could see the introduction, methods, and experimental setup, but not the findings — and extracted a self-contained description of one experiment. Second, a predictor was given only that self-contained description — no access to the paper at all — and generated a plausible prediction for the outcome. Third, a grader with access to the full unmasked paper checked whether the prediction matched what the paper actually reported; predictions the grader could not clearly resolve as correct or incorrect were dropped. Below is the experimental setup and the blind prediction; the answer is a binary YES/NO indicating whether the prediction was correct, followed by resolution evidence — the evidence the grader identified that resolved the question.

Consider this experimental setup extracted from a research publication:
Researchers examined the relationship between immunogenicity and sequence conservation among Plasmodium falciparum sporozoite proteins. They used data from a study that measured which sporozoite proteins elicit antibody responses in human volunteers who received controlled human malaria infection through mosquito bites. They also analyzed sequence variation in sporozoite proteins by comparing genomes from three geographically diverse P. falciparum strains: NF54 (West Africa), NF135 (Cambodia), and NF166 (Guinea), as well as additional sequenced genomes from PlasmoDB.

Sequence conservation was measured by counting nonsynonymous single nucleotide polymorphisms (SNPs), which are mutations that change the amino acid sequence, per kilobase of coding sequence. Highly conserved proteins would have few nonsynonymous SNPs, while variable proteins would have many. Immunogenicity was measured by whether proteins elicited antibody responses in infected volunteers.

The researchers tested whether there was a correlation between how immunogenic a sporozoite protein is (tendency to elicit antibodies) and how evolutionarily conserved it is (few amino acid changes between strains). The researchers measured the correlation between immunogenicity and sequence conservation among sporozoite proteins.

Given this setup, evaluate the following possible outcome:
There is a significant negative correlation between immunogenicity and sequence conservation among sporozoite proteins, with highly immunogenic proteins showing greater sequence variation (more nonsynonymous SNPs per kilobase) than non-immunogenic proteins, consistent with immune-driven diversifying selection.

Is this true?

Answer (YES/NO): YES